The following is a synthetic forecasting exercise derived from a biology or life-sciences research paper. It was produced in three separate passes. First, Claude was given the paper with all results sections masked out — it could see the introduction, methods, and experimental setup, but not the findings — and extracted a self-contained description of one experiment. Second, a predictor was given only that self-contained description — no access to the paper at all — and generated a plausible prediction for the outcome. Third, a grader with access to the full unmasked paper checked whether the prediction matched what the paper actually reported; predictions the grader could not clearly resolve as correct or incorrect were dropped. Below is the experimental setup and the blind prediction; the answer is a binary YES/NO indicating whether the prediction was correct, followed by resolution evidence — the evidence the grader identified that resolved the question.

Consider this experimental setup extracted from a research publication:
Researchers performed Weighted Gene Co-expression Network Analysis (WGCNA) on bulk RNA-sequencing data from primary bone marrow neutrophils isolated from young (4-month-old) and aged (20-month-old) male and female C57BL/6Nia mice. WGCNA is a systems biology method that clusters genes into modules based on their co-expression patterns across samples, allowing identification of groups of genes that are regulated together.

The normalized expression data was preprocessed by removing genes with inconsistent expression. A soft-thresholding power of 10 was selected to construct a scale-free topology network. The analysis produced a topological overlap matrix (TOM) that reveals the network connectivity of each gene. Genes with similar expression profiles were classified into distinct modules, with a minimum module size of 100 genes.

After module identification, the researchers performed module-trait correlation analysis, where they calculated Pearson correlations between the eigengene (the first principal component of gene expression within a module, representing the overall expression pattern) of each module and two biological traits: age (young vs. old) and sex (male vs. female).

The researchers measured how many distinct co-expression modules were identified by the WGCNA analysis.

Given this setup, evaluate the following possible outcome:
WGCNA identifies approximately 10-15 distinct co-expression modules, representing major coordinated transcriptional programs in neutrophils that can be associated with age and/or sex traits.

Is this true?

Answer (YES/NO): YES